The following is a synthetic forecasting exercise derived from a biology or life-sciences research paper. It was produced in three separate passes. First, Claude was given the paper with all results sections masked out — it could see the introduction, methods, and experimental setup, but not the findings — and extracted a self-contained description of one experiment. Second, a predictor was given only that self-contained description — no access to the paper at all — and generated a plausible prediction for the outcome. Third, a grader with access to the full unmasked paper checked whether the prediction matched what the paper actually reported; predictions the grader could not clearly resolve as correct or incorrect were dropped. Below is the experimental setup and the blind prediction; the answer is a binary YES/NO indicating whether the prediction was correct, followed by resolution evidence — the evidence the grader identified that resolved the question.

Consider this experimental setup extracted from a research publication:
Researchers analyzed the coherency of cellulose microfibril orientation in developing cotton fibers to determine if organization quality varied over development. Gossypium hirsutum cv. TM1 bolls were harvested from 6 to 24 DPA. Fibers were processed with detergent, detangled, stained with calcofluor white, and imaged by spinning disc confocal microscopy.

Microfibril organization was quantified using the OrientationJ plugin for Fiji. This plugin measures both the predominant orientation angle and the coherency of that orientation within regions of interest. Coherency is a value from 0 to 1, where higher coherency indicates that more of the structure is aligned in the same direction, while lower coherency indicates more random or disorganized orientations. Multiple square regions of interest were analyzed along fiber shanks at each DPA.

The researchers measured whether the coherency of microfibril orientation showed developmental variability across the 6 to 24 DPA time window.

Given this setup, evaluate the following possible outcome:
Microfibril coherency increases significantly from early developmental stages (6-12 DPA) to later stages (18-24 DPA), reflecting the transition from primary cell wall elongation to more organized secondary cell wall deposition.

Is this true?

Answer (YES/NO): NO